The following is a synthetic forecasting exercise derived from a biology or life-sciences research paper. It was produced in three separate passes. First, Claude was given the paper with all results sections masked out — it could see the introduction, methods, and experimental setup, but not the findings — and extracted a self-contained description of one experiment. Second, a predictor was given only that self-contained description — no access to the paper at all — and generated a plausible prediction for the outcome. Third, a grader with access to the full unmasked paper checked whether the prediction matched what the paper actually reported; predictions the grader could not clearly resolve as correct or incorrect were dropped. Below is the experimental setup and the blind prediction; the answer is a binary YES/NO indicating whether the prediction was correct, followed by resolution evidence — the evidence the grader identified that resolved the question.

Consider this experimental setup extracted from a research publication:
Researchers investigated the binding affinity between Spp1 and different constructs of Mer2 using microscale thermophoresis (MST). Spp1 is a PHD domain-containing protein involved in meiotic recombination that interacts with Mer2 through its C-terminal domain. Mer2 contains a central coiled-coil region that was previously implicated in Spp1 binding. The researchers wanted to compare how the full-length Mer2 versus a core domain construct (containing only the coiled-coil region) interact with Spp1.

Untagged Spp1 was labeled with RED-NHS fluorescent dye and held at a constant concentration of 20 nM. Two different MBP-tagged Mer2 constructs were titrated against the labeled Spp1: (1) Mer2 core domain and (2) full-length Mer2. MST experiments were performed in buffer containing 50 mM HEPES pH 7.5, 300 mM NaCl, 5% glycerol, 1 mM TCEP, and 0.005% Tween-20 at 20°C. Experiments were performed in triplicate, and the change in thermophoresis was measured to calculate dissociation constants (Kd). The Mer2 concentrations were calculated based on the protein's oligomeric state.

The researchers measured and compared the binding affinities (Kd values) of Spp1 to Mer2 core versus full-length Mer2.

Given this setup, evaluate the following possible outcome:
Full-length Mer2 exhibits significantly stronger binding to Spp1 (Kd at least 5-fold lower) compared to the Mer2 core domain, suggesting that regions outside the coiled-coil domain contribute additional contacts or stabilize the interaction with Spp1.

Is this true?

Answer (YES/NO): NO